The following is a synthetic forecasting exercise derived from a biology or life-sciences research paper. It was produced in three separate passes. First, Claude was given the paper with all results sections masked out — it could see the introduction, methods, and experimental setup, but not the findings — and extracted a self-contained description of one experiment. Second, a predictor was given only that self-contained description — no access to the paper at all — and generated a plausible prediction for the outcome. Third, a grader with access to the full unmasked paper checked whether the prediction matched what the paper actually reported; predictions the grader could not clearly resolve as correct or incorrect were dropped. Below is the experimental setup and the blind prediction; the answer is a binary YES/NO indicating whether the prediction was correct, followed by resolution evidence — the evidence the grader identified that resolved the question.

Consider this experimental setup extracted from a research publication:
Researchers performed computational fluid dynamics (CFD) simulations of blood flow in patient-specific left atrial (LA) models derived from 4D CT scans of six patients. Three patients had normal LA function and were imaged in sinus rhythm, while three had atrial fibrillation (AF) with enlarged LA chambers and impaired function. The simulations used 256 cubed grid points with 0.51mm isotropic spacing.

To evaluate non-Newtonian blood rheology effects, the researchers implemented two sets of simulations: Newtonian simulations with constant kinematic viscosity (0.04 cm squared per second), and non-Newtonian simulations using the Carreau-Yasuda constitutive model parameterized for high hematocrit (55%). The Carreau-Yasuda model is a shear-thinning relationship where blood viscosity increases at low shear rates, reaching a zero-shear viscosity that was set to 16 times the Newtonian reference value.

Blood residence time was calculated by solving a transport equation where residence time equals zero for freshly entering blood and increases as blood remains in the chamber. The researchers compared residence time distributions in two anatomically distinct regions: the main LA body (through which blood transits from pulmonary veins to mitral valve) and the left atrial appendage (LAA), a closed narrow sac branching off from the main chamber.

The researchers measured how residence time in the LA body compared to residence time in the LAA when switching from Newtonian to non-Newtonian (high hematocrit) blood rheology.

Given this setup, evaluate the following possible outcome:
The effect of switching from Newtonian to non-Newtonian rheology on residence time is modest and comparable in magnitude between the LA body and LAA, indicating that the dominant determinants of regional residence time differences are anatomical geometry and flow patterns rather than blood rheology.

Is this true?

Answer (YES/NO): NO